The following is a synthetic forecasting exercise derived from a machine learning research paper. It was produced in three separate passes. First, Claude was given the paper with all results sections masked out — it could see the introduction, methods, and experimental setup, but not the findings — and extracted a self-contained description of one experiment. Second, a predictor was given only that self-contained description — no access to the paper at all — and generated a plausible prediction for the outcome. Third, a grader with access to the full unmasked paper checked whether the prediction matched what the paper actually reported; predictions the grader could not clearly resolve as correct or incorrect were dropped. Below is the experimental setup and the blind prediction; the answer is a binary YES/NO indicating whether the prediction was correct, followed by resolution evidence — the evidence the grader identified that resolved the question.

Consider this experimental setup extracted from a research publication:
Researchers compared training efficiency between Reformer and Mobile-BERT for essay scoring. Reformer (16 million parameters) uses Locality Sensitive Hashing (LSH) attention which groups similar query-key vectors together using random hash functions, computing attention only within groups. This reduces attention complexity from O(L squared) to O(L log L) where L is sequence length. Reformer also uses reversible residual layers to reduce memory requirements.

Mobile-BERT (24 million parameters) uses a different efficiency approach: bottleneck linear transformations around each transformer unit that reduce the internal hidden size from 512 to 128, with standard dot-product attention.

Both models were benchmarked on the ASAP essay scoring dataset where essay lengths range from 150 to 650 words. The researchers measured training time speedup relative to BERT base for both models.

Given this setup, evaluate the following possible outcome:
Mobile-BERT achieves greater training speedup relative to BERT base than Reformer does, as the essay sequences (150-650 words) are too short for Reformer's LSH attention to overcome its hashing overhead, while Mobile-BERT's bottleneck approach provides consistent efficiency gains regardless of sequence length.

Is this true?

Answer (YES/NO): YES